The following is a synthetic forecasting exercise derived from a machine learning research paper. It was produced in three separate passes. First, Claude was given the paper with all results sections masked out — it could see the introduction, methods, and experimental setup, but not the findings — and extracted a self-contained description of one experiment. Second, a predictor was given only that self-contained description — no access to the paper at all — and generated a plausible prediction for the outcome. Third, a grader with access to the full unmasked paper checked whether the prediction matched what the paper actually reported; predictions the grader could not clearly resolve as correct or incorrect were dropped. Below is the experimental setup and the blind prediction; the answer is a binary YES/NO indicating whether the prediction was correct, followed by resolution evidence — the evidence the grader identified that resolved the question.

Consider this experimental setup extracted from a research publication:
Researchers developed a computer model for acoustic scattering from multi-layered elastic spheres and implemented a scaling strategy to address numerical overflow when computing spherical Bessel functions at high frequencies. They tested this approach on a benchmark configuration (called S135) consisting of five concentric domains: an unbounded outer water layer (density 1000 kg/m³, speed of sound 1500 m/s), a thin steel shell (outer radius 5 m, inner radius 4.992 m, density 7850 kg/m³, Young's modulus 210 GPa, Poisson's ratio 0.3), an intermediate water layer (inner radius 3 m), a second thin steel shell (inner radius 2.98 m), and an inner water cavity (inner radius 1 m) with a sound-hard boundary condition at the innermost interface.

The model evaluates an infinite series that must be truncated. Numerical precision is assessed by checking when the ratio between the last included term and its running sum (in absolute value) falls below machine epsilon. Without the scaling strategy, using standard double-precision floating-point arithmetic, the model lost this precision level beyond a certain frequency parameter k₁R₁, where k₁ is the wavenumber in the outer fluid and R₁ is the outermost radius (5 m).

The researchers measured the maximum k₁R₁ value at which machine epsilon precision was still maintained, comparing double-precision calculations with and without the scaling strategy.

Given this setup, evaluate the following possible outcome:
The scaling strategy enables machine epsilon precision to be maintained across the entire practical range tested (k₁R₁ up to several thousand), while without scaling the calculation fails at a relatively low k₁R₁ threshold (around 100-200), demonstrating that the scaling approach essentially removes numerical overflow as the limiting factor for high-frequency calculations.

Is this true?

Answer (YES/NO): NO